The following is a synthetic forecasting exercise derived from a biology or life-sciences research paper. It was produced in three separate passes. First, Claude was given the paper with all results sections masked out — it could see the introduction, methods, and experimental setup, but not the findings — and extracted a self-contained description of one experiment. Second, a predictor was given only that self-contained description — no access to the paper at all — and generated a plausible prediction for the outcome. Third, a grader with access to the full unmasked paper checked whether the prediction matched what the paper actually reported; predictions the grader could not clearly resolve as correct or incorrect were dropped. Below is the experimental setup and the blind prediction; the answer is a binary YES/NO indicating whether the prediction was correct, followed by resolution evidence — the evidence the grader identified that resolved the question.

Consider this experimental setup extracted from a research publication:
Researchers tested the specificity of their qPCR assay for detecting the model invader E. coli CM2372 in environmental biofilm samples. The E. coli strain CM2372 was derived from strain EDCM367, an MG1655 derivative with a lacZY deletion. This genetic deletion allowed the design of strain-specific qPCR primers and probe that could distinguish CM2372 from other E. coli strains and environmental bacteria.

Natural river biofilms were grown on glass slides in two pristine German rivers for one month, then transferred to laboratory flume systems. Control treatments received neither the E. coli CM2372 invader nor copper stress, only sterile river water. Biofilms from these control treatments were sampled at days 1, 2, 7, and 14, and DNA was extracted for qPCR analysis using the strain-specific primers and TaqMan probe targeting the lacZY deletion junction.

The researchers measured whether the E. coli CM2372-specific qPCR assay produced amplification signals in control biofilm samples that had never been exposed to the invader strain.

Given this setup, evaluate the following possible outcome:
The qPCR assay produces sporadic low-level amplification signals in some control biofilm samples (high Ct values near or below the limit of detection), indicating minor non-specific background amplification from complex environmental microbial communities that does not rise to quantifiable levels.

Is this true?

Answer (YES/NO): NO